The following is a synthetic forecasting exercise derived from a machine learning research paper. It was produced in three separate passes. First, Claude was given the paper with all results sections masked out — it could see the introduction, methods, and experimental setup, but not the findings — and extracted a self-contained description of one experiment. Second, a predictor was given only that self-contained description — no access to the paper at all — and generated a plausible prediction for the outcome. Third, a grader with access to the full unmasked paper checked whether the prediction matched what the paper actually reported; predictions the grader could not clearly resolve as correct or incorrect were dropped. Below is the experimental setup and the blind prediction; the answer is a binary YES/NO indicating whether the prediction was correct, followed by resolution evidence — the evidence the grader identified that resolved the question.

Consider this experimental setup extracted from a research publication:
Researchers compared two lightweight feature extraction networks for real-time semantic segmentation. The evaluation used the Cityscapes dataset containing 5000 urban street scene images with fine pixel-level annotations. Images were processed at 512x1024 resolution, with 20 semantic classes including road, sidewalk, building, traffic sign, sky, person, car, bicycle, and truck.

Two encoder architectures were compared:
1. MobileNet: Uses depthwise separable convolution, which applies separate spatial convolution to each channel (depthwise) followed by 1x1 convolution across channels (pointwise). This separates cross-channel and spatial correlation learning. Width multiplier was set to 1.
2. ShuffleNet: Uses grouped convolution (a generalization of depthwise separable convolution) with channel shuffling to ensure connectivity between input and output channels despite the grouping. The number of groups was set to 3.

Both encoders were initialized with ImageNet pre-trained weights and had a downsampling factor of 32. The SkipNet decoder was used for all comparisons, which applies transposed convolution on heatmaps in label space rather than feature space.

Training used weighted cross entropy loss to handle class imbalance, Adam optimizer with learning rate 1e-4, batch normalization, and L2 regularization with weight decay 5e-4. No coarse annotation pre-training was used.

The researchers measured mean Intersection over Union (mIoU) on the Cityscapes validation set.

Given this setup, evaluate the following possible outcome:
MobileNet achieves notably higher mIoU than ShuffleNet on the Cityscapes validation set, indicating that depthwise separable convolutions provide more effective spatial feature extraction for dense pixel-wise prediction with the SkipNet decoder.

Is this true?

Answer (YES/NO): YES